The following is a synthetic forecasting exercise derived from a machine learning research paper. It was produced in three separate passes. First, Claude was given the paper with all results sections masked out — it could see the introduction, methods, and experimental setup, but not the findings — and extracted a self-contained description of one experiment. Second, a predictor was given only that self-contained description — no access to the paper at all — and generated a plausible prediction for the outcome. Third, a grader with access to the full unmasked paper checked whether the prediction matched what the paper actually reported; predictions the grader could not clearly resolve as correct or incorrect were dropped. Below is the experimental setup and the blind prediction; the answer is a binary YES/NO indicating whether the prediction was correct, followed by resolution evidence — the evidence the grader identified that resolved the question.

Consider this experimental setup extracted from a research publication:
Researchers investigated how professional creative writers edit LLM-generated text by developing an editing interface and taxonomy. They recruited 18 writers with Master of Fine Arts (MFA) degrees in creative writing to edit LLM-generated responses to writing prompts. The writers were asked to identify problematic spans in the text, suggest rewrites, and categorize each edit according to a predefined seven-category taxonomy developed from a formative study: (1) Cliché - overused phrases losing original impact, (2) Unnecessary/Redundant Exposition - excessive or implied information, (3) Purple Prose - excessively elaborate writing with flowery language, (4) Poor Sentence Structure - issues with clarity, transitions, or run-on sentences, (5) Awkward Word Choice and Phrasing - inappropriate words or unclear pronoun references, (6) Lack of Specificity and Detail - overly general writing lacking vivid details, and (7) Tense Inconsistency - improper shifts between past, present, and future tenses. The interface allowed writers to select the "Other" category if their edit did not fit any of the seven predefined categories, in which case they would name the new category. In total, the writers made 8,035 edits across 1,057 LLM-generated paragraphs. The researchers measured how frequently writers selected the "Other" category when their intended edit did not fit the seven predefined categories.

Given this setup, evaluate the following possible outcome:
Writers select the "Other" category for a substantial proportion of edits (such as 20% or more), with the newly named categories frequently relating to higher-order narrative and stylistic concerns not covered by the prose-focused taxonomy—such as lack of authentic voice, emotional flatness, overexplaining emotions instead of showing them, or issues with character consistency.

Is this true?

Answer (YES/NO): NO